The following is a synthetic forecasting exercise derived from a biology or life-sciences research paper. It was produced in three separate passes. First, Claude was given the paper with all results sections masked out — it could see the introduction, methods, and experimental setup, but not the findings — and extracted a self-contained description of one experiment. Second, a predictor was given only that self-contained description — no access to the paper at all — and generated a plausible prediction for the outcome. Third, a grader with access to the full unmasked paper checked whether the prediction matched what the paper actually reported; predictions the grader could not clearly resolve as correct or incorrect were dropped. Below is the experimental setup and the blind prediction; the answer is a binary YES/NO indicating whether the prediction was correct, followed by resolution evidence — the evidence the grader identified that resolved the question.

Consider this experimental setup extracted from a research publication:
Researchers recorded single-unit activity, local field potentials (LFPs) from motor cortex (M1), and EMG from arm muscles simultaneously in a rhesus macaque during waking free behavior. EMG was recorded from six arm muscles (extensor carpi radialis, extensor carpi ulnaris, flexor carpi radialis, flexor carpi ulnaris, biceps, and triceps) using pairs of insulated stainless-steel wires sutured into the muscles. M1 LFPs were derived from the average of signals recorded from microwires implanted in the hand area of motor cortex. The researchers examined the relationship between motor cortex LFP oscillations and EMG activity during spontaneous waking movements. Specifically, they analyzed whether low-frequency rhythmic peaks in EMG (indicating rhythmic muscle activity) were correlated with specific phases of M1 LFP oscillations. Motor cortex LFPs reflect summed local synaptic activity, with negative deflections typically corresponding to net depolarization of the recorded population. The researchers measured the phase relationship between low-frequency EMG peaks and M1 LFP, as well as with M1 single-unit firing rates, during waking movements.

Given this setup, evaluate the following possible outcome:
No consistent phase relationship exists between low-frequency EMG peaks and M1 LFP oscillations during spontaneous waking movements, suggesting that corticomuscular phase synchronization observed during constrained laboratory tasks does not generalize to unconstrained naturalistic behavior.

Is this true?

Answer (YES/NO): NO